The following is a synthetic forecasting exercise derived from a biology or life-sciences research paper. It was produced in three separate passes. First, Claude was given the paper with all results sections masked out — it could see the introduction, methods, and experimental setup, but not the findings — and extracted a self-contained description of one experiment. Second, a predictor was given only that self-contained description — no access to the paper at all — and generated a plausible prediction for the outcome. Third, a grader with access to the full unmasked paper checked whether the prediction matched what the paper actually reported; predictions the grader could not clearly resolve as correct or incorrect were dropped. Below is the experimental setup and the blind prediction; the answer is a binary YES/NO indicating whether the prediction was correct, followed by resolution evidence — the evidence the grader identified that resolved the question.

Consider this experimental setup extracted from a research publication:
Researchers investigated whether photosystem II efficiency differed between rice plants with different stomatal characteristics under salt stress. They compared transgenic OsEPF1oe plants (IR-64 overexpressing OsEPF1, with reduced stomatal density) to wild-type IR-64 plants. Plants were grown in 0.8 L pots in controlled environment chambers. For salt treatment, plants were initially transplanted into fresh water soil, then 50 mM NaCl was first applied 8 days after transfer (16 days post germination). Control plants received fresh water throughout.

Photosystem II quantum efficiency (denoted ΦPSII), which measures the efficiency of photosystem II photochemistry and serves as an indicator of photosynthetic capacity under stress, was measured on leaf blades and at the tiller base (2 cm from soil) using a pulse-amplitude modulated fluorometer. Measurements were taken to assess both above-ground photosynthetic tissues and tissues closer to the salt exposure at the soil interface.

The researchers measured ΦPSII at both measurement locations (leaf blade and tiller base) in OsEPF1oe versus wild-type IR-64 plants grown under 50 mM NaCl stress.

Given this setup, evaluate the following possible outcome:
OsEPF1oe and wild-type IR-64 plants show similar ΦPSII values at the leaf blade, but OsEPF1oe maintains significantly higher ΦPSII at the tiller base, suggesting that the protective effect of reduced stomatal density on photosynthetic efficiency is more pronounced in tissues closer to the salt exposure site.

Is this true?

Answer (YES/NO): NO